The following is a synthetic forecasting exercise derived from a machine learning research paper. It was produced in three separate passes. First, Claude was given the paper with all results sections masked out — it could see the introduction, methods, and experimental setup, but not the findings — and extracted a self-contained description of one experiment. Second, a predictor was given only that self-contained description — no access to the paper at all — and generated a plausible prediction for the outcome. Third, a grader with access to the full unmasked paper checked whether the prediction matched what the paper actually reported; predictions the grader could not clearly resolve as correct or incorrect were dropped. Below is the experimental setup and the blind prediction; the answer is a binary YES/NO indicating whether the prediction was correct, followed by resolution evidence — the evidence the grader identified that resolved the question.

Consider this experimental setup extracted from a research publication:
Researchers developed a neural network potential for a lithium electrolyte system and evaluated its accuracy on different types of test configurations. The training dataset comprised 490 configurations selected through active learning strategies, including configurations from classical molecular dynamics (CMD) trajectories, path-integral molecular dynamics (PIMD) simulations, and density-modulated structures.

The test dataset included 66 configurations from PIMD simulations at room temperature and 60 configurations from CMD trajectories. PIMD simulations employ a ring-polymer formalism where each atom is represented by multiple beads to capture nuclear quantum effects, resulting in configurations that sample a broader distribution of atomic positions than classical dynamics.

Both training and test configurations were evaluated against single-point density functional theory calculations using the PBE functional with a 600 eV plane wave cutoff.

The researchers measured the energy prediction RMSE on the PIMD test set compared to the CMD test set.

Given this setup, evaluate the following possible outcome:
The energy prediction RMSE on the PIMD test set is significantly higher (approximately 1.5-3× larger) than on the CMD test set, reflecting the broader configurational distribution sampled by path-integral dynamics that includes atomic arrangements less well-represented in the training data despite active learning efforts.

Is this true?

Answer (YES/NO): NO